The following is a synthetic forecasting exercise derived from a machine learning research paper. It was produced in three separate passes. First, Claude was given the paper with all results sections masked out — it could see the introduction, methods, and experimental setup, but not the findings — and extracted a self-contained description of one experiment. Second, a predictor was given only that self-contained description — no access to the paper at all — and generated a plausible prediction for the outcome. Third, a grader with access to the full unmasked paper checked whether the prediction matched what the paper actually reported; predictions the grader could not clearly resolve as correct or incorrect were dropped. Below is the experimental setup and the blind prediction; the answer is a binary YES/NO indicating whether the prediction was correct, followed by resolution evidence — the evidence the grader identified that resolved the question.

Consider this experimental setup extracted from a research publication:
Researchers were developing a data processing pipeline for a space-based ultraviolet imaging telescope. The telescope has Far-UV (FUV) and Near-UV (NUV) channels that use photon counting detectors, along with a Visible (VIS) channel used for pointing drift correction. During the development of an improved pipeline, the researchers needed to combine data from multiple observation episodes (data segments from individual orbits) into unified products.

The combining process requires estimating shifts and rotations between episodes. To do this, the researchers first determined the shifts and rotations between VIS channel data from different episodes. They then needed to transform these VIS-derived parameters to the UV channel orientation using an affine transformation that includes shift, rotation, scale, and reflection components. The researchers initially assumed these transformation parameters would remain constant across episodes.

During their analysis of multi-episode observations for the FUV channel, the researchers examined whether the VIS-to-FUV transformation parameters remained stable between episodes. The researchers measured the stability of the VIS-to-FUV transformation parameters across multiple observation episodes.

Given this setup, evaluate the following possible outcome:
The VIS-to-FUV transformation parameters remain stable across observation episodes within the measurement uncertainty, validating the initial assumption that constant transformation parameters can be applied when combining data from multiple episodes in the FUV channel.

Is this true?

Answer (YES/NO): NO